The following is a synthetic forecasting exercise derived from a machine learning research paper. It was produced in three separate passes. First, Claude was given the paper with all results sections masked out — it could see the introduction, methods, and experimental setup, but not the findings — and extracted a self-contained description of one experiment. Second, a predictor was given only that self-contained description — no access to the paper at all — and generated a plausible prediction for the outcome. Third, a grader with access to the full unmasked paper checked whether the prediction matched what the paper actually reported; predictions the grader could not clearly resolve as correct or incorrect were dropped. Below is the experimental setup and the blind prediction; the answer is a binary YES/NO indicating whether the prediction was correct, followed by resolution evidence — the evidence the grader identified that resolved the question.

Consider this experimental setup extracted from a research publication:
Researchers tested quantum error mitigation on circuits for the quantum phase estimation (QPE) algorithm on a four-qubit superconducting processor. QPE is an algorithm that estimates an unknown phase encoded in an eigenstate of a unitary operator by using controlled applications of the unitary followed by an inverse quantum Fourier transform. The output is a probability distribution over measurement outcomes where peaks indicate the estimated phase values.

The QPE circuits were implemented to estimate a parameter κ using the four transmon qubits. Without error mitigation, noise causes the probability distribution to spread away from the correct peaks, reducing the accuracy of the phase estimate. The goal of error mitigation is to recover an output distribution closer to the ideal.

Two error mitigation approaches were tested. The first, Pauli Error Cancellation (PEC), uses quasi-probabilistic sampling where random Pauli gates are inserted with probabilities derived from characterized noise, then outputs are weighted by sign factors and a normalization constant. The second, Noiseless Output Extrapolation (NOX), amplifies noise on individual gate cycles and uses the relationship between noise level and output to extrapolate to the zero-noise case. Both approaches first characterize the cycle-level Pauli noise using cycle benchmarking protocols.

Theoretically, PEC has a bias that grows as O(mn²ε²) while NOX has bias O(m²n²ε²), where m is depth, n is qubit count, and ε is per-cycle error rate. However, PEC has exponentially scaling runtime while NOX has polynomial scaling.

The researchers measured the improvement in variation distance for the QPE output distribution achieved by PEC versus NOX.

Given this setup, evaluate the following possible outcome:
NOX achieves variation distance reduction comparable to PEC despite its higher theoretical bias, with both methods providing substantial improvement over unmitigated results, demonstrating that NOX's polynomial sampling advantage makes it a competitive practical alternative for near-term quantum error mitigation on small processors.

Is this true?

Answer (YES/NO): YES